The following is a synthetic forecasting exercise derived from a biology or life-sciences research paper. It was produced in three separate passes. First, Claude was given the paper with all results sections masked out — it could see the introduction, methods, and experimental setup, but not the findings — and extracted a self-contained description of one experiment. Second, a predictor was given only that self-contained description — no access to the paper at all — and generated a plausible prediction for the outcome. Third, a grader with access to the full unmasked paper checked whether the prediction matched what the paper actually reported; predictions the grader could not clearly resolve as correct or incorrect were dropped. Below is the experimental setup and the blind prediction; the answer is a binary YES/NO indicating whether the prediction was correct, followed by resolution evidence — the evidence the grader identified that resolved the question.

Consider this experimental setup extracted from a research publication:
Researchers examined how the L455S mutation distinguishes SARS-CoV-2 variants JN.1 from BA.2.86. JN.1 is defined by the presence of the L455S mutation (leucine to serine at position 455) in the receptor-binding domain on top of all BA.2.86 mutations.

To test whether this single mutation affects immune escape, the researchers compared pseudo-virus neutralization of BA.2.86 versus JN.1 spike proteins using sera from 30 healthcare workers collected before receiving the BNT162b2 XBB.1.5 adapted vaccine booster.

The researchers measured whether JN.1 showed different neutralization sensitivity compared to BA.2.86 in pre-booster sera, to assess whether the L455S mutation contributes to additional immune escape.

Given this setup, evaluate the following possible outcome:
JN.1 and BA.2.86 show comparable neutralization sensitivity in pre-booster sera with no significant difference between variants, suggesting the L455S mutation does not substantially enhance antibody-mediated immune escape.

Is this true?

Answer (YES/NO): NO